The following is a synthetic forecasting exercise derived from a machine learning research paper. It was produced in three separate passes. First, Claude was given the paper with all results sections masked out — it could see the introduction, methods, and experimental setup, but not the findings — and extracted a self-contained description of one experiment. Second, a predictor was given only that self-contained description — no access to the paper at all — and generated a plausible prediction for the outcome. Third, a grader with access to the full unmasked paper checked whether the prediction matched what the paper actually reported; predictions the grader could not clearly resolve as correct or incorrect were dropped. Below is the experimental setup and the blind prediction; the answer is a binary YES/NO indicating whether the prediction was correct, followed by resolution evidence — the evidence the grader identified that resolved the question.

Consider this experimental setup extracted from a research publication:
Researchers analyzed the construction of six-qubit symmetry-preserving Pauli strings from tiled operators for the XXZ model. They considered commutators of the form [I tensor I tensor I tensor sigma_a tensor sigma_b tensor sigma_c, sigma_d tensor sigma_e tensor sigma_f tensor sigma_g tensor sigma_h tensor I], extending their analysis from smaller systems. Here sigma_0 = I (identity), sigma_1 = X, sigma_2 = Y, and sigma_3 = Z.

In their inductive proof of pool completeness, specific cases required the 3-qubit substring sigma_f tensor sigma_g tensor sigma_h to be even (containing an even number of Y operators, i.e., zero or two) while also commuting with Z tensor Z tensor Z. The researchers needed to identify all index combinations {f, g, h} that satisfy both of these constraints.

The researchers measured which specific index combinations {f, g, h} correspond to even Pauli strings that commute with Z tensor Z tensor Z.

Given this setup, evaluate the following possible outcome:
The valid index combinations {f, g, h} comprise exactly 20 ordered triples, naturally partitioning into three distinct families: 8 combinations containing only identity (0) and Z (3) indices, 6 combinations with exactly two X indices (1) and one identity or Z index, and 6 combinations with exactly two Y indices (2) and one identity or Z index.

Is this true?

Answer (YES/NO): NO